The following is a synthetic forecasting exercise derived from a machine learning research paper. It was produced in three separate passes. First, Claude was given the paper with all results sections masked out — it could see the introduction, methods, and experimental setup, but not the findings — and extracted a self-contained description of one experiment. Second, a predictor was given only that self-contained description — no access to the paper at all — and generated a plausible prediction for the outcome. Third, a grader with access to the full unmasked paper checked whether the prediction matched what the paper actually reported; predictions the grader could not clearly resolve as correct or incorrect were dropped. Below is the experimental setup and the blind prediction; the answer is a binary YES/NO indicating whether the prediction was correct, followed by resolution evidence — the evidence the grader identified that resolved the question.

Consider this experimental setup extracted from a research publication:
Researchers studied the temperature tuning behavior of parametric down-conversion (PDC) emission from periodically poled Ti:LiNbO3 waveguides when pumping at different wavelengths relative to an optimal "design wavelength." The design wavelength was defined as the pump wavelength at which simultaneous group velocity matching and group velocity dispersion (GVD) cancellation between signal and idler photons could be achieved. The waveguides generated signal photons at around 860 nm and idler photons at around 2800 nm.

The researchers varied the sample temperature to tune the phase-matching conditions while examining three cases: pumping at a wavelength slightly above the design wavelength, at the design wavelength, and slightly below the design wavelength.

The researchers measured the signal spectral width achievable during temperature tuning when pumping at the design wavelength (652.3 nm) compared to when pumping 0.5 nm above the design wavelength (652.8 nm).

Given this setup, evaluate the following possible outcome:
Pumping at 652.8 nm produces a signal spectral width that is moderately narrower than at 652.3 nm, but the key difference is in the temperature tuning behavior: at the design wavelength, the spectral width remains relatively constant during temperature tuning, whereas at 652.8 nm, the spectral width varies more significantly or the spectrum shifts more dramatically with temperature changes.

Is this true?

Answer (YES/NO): NO